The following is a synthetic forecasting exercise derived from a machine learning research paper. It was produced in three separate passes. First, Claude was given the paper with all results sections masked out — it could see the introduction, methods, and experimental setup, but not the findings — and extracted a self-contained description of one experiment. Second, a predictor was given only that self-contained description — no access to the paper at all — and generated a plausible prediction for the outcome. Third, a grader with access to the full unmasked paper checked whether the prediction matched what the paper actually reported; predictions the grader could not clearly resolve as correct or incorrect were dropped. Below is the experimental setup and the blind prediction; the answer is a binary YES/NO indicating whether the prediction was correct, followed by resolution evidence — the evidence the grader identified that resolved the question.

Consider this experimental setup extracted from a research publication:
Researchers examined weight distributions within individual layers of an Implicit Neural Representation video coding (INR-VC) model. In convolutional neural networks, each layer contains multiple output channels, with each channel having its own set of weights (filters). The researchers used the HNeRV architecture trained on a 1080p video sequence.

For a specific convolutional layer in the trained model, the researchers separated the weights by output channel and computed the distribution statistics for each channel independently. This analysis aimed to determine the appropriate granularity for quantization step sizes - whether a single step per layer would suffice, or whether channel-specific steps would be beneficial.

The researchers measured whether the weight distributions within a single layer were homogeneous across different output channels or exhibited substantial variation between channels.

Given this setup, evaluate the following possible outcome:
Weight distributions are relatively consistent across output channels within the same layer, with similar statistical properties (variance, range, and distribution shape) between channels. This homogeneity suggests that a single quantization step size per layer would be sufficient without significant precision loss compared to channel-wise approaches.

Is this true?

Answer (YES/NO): NO